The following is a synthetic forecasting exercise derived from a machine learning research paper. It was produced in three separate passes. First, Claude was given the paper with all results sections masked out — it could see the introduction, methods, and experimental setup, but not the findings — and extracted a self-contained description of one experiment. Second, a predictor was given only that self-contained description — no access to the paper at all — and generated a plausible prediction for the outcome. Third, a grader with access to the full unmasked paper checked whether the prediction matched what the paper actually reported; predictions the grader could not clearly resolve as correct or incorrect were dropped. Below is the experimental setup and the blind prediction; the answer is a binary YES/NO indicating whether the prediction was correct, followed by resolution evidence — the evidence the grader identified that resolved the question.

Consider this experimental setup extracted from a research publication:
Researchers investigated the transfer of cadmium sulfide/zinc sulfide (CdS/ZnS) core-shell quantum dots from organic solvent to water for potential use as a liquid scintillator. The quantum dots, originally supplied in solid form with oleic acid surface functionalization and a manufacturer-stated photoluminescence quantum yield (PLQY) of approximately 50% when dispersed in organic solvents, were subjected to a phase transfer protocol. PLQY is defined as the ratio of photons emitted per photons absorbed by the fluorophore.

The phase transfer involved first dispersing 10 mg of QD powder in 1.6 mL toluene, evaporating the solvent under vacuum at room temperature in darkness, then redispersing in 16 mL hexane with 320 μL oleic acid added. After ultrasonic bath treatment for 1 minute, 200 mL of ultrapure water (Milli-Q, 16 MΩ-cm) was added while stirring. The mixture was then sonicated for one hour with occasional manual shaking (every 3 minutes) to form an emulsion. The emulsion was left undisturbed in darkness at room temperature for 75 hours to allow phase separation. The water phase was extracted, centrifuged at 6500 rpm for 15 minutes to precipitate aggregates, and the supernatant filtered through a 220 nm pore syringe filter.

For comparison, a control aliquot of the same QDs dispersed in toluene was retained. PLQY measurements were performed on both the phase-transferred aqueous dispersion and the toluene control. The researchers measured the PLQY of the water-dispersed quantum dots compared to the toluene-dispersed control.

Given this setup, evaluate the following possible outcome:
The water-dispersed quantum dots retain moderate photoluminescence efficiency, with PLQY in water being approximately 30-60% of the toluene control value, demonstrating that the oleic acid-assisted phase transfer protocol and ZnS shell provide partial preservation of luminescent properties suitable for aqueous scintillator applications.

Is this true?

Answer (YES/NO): NO